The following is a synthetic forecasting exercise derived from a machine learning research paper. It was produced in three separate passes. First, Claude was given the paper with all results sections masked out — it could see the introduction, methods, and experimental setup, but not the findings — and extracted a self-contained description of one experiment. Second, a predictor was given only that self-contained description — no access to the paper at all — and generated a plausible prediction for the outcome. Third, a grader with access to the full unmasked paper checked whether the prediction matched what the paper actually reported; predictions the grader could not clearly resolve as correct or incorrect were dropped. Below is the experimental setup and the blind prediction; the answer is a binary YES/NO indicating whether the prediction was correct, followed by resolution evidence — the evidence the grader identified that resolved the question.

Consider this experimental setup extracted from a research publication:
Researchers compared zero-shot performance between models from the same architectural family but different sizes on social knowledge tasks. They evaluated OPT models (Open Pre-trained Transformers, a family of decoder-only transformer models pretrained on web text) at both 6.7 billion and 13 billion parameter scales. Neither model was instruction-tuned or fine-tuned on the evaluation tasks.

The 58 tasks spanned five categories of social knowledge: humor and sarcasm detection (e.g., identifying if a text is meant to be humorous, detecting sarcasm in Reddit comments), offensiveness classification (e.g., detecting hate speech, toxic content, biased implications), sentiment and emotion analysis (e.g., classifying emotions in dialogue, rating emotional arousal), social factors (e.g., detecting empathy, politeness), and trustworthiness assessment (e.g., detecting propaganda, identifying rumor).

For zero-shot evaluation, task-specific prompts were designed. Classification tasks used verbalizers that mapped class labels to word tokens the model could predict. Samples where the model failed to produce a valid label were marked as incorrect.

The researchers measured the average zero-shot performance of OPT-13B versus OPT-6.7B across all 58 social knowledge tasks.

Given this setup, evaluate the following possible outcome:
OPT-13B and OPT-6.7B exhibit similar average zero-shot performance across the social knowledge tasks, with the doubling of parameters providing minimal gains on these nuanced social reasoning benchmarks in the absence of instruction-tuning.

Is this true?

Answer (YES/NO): NO